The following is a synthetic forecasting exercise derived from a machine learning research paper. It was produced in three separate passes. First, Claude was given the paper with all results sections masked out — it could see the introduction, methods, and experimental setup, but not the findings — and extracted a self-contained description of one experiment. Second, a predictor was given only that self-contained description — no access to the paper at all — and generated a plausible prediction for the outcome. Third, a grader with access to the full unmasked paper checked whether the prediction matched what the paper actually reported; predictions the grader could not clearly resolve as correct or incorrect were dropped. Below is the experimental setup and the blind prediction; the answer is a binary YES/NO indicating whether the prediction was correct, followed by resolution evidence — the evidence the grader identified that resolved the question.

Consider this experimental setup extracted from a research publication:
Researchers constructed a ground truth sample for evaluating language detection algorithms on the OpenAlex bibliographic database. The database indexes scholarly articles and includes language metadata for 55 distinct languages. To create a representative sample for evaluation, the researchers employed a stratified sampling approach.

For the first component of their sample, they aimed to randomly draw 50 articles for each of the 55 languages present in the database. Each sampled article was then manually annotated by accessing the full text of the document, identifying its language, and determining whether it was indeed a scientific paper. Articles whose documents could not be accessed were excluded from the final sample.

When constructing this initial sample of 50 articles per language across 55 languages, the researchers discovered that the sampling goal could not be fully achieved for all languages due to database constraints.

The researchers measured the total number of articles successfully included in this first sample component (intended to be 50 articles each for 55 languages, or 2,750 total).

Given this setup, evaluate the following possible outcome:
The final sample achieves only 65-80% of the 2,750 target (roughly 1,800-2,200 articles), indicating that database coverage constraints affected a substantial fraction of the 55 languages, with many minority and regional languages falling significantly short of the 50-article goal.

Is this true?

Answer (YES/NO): NO